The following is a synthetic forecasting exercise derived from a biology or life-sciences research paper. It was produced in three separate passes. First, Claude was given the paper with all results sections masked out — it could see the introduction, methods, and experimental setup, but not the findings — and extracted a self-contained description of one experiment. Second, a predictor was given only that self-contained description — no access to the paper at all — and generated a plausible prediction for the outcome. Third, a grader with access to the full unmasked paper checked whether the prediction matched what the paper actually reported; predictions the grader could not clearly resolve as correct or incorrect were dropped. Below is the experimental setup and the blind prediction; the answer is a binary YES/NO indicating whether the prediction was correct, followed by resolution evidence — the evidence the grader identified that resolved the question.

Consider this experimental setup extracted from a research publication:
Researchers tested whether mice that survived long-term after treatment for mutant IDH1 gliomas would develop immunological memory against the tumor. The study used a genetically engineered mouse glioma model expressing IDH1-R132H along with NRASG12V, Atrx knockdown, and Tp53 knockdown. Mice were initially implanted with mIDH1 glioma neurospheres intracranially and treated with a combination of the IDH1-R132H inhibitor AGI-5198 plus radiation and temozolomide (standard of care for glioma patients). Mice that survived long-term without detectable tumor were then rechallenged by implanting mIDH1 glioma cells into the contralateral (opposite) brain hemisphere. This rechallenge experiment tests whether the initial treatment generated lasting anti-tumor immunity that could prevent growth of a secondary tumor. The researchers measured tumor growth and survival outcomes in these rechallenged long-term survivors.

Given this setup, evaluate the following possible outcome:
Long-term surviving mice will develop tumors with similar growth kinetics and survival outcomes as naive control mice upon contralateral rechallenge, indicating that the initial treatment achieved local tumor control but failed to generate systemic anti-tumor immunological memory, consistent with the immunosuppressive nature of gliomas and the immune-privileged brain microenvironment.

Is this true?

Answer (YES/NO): NO